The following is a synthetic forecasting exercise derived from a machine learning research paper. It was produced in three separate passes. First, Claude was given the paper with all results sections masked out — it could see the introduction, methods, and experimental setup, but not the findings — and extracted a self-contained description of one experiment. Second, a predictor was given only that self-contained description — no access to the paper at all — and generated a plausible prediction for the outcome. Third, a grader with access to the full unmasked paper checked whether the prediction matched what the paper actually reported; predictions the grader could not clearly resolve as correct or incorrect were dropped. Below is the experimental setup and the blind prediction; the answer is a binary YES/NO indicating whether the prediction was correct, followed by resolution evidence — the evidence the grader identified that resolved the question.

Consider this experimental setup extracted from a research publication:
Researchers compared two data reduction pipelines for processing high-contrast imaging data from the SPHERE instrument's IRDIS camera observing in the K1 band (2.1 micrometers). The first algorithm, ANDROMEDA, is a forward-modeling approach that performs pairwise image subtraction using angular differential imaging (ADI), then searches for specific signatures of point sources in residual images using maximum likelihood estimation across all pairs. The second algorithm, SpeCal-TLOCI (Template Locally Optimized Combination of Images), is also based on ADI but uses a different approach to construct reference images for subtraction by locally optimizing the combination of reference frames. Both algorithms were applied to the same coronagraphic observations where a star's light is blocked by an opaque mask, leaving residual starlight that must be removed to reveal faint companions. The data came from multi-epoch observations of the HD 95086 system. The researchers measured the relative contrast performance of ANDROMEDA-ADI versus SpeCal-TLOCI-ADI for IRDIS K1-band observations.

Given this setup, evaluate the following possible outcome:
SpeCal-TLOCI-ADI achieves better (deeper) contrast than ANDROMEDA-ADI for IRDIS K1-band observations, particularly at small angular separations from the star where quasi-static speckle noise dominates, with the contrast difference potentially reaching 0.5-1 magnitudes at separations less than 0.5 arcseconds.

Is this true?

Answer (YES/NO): NO